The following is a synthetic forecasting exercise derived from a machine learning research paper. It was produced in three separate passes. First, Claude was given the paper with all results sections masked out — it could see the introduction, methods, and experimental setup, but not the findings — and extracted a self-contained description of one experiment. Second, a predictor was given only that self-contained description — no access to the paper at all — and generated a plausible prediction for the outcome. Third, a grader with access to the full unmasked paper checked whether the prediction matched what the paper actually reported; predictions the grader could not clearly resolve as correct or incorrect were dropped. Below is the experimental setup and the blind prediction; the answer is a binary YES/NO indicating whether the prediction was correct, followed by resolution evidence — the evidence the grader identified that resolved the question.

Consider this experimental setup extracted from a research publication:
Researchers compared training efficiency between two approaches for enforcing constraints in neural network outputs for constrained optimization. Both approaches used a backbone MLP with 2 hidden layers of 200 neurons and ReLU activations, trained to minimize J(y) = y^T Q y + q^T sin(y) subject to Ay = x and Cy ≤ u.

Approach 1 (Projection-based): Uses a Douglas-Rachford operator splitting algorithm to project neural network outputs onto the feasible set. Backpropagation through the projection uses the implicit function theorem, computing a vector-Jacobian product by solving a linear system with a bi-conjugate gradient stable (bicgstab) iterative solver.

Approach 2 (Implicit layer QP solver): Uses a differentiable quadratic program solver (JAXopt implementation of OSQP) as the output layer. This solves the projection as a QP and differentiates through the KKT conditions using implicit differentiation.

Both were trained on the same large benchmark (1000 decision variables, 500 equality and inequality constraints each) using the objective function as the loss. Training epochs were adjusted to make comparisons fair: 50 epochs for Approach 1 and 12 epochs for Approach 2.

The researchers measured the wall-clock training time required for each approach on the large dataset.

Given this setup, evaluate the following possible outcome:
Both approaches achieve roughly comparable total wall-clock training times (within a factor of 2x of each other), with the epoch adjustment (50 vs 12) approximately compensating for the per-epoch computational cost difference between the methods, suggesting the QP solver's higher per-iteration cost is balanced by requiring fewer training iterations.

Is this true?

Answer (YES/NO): NO